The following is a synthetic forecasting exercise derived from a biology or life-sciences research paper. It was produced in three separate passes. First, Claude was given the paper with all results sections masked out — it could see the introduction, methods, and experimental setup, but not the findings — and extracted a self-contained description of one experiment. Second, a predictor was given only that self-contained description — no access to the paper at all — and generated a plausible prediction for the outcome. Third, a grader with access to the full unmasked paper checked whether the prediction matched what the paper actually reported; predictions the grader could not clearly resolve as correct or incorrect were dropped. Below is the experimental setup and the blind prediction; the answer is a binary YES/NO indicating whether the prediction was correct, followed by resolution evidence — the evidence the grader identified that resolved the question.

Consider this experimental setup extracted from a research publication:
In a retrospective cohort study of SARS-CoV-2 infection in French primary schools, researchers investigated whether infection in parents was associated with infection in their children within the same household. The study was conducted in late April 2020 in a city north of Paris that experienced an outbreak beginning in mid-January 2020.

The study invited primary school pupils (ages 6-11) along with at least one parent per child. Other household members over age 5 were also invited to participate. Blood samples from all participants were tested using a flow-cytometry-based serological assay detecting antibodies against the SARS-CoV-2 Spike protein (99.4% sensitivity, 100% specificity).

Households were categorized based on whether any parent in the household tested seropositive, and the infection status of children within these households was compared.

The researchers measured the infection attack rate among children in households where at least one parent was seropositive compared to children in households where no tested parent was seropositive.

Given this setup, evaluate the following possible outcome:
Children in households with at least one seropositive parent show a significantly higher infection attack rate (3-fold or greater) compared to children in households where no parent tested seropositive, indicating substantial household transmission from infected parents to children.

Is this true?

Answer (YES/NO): YES